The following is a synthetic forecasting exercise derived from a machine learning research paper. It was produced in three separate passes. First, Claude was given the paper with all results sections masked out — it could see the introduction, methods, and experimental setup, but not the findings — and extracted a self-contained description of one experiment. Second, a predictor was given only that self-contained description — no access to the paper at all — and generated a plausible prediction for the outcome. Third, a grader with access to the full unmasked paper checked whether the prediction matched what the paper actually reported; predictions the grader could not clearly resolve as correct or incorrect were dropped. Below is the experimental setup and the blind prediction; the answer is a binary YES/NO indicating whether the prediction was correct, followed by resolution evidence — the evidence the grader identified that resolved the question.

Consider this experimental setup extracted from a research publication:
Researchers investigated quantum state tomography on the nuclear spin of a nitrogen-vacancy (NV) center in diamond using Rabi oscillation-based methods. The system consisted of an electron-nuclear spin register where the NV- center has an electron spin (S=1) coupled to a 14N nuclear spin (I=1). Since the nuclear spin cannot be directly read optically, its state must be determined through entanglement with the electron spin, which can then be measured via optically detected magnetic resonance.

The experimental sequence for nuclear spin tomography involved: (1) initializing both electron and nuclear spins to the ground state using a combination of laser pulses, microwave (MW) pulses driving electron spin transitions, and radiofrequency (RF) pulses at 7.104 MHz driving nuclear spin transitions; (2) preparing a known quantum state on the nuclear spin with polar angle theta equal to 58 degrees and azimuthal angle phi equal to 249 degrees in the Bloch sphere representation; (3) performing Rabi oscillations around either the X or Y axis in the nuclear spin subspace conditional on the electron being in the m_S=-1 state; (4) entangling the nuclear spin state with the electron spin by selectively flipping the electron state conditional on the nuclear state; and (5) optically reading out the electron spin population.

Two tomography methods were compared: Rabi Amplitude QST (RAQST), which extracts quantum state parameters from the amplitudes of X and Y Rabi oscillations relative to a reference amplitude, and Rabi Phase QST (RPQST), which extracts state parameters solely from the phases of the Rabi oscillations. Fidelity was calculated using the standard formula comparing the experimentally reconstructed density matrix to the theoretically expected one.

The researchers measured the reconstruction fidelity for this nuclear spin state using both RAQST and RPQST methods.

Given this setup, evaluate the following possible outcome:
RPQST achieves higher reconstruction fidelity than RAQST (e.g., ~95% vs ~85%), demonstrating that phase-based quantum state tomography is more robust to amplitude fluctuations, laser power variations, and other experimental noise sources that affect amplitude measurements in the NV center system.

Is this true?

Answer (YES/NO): NO